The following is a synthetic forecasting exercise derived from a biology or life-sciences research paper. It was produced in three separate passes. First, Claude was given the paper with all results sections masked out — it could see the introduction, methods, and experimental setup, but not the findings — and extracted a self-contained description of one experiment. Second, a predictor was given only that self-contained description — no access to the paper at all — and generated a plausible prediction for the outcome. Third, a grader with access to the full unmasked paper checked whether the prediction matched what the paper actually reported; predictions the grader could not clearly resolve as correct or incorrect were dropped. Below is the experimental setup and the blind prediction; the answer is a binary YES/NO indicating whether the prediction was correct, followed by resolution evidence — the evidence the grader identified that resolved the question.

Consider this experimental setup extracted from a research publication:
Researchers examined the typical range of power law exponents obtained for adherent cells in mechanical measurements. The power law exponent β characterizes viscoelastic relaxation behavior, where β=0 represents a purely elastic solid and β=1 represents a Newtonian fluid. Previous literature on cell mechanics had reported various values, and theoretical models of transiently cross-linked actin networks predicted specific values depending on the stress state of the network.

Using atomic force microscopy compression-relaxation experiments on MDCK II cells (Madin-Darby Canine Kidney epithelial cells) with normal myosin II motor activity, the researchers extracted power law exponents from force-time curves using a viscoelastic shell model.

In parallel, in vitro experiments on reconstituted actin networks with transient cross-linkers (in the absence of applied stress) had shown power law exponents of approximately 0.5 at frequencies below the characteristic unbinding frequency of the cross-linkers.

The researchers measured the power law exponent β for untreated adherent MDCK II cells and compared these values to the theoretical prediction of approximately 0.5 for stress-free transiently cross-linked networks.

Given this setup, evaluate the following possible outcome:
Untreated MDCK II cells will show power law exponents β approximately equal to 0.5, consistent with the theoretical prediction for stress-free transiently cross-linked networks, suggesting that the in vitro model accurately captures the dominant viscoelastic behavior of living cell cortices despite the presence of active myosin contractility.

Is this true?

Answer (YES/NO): NO